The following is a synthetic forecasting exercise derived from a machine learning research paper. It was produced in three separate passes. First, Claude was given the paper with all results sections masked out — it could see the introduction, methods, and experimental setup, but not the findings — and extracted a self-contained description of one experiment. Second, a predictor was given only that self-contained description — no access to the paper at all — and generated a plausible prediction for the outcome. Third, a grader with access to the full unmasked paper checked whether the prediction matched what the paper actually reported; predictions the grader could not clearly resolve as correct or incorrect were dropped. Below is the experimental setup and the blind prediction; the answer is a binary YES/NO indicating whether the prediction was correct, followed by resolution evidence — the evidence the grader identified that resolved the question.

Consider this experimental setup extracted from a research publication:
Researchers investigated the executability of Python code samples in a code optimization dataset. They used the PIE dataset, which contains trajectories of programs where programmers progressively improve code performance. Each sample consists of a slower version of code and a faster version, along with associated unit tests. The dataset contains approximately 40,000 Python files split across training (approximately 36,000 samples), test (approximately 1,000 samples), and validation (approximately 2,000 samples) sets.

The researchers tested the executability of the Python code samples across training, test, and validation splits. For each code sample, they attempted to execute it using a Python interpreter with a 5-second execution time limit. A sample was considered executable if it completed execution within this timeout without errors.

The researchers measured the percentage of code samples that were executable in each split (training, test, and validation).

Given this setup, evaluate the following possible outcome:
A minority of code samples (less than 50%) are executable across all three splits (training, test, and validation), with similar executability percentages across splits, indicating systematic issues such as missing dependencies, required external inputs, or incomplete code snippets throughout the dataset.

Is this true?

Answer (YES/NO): NO